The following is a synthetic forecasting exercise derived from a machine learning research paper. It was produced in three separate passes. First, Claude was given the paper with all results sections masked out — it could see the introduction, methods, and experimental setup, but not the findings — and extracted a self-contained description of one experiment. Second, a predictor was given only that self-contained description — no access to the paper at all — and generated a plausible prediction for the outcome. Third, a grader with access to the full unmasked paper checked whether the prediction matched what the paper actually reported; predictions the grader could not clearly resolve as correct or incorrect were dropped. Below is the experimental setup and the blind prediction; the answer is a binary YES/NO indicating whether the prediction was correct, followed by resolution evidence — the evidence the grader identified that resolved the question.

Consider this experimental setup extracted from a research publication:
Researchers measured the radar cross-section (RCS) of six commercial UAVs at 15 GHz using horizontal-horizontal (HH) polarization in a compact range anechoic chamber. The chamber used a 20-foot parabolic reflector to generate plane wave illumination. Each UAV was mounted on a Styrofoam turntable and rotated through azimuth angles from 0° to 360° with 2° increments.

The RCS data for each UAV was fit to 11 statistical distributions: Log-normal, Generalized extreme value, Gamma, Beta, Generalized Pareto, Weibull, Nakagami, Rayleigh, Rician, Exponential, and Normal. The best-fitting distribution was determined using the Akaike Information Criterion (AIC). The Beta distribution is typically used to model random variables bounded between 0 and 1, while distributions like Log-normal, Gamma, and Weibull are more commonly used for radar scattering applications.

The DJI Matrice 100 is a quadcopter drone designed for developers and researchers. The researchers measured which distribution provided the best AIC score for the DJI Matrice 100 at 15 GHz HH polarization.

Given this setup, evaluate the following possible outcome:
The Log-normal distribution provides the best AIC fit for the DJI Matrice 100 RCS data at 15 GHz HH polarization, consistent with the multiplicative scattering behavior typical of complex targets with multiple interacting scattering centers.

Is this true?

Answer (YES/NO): NO